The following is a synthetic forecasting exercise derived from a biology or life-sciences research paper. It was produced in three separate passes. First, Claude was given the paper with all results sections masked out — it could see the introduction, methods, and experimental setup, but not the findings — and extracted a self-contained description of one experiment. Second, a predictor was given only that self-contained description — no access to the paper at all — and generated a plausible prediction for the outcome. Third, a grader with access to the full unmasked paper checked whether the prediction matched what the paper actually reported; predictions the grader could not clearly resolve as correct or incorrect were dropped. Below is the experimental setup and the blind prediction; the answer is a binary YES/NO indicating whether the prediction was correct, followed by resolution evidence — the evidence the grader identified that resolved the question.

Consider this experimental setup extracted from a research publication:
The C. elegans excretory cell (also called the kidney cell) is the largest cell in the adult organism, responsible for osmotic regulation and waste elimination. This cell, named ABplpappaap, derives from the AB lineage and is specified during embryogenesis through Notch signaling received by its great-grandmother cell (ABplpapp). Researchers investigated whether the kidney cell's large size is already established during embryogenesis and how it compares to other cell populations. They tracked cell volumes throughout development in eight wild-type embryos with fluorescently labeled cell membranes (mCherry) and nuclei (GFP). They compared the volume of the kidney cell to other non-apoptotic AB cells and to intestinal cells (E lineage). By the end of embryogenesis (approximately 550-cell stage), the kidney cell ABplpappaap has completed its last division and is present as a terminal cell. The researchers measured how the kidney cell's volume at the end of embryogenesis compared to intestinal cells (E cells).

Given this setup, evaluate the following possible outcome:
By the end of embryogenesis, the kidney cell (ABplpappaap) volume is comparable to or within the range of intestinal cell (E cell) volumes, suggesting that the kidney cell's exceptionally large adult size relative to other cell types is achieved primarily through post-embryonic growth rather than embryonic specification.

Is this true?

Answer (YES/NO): NO